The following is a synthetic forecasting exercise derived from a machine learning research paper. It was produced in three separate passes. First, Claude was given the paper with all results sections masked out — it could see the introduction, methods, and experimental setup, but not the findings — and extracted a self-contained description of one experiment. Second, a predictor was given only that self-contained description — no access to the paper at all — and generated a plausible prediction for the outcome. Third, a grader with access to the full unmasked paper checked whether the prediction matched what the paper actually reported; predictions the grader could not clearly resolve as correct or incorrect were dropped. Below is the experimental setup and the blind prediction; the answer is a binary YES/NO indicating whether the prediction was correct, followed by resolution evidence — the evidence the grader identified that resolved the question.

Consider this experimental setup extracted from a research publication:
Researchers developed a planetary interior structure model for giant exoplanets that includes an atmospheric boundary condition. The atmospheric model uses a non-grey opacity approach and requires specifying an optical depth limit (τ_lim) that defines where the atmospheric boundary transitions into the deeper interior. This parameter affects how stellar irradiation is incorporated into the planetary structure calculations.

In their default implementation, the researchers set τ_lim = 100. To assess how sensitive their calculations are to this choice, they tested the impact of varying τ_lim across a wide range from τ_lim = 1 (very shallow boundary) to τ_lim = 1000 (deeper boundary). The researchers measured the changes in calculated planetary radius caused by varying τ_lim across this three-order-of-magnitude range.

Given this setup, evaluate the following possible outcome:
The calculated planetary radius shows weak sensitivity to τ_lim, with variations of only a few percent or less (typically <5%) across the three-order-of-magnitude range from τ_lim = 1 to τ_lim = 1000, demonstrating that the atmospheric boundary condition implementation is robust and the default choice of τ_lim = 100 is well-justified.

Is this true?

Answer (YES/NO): YES